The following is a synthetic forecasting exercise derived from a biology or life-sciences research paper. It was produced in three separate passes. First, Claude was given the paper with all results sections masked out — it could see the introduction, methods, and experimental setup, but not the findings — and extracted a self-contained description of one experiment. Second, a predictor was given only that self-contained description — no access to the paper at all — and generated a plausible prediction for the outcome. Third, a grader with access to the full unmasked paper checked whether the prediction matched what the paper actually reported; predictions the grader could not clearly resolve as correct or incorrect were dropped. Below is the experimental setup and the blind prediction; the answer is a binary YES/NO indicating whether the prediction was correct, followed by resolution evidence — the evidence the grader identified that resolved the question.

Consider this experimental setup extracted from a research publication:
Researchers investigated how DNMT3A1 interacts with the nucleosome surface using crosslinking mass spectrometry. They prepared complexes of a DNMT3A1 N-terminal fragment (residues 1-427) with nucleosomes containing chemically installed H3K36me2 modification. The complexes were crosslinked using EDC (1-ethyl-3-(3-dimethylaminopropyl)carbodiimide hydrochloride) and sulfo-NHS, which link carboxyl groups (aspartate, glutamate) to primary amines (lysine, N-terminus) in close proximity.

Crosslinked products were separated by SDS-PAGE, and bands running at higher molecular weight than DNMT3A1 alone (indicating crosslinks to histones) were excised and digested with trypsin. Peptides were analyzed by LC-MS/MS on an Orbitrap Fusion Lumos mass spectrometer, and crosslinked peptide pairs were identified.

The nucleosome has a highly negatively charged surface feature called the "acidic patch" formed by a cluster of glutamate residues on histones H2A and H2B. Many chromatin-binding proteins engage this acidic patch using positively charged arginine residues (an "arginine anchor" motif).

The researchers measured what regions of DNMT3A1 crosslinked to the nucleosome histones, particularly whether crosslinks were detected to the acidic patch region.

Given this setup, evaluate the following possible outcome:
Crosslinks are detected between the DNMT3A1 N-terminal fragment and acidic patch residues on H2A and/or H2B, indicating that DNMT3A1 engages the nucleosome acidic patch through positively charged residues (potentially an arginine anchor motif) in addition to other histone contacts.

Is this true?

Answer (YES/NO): YES